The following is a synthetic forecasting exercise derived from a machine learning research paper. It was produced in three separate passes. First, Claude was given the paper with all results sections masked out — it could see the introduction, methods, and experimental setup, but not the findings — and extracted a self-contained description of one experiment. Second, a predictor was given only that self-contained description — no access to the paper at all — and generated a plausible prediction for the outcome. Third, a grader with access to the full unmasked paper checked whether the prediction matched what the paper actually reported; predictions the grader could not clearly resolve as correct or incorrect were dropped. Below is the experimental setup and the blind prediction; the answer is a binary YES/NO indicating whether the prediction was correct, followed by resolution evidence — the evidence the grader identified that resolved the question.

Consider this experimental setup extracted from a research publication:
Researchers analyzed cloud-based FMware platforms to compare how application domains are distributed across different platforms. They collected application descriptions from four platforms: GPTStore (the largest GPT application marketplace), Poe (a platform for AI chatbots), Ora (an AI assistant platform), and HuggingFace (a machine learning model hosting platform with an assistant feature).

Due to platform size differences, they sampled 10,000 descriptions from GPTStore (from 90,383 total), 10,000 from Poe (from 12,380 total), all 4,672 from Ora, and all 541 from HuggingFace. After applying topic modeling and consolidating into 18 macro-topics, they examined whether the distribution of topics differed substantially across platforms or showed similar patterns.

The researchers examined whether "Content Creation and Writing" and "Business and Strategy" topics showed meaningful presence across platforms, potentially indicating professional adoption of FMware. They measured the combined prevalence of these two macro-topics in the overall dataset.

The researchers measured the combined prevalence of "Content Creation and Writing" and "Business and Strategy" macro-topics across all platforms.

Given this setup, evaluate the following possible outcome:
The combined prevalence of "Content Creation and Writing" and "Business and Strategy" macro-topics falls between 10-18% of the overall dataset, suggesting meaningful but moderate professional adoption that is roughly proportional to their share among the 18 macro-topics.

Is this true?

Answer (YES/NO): NO